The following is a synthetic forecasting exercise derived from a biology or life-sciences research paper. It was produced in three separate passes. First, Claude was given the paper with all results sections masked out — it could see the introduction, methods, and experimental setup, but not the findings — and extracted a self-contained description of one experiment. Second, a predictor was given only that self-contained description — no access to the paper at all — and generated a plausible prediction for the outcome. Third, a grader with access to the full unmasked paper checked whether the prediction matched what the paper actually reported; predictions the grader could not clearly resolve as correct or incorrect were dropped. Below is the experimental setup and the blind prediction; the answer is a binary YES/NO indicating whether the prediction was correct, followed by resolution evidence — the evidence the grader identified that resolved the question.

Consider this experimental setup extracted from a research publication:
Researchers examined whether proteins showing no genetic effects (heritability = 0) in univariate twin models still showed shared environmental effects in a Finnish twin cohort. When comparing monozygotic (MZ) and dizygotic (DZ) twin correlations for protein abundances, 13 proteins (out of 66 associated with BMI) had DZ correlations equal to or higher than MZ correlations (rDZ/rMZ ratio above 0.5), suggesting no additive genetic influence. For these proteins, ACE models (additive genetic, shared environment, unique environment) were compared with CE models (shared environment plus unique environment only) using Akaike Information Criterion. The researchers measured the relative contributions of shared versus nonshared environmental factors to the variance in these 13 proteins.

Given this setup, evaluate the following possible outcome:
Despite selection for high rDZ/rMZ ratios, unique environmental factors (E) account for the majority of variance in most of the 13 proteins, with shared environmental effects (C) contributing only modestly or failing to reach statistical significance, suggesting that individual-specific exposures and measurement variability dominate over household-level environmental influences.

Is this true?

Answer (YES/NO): NO